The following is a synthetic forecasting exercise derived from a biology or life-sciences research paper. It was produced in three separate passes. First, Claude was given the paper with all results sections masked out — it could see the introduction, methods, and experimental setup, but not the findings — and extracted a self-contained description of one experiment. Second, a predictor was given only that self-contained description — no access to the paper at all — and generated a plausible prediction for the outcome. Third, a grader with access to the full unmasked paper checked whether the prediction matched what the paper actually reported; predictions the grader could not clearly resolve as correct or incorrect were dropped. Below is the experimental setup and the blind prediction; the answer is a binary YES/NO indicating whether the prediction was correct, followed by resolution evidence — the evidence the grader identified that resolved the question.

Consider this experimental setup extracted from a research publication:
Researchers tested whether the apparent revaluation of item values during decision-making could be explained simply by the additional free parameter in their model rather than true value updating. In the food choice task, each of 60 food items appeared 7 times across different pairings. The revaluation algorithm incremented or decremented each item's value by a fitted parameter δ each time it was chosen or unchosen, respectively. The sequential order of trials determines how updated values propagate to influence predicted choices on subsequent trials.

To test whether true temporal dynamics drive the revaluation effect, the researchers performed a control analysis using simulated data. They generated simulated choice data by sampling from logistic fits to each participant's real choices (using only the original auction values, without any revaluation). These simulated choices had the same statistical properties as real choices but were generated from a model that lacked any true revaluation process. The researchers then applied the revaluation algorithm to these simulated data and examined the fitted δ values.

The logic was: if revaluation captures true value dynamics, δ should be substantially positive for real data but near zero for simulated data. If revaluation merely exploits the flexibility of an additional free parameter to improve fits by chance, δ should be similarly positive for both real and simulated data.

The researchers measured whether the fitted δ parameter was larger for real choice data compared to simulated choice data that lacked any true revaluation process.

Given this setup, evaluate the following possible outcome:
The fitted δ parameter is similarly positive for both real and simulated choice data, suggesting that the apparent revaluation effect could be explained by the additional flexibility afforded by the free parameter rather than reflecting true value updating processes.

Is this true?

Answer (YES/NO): NO